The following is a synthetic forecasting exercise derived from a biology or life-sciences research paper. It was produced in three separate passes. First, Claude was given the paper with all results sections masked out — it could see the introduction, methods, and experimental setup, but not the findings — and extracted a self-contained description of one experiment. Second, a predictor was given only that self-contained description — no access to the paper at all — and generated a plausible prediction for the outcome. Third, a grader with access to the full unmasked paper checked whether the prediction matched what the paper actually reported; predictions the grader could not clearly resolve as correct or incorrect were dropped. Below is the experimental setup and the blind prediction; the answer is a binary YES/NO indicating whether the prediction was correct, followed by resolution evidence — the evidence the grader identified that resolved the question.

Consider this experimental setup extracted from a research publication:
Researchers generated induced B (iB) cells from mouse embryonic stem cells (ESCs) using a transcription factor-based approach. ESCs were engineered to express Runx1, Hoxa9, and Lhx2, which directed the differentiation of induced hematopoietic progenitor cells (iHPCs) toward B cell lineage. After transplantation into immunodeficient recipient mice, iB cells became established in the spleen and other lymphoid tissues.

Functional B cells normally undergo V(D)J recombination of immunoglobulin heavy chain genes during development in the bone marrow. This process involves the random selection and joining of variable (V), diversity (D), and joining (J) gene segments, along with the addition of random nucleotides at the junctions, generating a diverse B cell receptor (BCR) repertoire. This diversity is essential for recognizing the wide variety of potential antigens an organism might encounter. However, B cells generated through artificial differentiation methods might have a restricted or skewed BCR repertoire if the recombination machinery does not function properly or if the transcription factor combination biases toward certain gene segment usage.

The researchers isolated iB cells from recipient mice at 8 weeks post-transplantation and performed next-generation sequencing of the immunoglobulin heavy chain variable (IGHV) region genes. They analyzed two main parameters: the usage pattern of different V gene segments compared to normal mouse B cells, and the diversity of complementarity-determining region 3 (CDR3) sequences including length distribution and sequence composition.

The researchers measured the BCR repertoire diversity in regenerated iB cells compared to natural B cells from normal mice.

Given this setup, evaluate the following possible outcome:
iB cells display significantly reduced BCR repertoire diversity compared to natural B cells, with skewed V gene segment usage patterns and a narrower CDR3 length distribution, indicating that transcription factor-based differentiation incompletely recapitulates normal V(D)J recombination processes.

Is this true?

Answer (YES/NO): NO